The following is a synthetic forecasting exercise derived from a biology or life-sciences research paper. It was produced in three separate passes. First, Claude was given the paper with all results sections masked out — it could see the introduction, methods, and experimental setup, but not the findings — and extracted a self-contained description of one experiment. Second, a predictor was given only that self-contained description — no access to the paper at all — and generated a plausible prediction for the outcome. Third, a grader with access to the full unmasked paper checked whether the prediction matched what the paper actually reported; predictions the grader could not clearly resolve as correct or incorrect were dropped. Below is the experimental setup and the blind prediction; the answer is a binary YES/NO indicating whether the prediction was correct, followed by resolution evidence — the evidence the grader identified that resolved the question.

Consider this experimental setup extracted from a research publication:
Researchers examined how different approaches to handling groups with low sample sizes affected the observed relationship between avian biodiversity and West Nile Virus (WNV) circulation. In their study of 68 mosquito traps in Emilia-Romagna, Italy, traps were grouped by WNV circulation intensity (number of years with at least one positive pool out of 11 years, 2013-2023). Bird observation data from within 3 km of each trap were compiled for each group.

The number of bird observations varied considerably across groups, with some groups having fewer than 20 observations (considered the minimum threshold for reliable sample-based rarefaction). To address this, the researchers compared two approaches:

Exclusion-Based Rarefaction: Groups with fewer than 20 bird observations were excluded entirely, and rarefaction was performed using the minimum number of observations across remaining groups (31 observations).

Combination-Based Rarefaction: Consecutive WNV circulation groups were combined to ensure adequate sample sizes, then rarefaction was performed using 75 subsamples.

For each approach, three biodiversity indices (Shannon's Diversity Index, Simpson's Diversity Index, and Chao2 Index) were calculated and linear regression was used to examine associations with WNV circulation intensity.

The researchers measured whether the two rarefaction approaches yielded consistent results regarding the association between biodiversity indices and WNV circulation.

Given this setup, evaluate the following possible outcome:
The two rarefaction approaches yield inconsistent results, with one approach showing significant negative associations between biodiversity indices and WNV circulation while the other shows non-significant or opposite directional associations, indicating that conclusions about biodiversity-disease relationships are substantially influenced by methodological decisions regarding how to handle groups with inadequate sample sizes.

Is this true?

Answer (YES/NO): NO